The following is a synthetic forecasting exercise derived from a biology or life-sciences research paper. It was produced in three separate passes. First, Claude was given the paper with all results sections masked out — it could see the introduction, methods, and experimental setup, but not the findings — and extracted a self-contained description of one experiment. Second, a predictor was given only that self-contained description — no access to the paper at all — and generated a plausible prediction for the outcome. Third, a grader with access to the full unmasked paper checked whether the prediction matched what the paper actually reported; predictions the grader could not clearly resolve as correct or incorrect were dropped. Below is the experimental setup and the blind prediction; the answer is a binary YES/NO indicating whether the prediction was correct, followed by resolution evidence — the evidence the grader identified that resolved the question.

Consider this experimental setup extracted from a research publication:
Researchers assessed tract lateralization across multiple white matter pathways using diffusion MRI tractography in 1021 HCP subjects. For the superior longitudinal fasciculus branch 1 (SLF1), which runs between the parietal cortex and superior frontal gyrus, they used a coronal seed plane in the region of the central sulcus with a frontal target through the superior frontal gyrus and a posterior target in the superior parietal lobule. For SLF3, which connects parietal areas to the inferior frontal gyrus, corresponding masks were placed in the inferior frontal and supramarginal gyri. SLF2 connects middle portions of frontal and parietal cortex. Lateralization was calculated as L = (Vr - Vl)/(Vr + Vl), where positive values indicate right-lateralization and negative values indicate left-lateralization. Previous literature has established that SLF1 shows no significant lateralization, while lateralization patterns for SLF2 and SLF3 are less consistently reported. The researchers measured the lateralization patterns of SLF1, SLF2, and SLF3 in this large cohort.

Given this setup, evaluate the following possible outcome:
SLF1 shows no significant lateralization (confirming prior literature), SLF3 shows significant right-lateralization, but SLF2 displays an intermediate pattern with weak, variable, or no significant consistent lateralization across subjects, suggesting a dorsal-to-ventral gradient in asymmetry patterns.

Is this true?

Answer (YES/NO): NO